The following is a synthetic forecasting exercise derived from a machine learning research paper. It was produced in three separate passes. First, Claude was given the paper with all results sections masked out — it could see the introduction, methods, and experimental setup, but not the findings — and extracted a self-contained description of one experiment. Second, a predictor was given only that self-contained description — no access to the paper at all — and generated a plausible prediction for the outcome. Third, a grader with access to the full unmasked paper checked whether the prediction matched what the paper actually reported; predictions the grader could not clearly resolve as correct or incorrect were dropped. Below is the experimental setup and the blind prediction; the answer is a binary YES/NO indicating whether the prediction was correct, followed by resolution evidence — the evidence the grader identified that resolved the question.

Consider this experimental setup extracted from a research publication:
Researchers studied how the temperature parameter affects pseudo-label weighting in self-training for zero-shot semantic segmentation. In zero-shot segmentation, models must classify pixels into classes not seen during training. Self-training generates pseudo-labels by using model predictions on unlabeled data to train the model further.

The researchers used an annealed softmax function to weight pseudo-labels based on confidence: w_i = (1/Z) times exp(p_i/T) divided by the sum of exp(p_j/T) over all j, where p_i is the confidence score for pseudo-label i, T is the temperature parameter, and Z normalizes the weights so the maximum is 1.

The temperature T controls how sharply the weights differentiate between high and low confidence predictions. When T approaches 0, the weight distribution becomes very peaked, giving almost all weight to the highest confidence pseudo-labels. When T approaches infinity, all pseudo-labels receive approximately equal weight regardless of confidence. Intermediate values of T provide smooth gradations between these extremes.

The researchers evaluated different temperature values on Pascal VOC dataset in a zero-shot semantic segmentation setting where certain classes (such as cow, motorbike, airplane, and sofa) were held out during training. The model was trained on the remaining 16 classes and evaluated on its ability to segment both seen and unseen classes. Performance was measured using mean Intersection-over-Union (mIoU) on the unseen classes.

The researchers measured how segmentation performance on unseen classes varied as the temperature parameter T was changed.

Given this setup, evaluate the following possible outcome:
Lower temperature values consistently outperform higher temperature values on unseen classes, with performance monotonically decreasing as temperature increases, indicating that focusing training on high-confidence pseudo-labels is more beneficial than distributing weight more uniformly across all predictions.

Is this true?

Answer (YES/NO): NO